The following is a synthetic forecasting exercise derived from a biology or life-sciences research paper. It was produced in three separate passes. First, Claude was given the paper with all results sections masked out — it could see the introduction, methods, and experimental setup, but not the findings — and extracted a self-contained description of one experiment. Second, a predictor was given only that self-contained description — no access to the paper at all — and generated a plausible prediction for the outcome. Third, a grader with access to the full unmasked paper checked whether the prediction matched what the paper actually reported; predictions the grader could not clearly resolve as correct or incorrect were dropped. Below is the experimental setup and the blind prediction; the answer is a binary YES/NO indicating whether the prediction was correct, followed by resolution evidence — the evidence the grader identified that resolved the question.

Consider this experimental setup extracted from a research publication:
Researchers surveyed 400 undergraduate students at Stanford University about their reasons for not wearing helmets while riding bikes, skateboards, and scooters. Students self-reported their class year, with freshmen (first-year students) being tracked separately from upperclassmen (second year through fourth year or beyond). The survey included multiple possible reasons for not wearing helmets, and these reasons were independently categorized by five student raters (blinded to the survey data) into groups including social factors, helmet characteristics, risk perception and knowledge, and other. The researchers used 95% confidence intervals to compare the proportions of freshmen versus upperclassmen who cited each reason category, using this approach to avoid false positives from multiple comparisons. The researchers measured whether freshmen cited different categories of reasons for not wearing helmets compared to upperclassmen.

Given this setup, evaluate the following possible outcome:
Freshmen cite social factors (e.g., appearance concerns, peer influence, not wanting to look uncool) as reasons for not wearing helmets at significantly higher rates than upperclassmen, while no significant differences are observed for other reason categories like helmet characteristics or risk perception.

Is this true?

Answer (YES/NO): NO